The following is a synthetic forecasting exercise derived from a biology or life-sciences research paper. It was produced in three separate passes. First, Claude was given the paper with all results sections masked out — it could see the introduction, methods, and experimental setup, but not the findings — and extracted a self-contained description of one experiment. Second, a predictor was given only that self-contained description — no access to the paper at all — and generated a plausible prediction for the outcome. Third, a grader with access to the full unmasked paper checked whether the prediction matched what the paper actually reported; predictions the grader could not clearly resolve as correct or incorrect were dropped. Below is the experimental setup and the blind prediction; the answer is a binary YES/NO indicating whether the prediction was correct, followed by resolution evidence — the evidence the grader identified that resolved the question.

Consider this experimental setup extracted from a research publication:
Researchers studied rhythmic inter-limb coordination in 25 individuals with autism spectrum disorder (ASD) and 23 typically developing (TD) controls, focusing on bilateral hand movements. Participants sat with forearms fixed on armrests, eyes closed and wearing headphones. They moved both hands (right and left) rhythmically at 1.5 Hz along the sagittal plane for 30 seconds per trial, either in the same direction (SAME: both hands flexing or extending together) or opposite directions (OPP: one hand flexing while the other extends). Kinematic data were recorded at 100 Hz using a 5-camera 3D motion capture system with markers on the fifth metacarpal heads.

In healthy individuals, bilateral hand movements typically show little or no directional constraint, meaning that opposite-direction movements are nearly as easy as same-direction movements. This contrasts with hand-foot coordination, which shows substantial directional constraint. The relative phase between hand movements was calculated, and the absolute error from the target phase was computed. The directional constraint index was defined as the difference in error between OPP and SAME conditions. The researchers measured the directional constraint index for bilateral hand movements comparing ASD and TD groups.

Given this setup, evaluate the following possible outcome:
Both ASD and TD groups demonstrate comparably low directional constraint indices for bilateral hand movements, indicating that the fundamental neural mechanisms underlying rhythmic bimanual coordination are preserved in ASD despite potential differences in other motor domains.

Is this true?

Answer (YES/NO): YES